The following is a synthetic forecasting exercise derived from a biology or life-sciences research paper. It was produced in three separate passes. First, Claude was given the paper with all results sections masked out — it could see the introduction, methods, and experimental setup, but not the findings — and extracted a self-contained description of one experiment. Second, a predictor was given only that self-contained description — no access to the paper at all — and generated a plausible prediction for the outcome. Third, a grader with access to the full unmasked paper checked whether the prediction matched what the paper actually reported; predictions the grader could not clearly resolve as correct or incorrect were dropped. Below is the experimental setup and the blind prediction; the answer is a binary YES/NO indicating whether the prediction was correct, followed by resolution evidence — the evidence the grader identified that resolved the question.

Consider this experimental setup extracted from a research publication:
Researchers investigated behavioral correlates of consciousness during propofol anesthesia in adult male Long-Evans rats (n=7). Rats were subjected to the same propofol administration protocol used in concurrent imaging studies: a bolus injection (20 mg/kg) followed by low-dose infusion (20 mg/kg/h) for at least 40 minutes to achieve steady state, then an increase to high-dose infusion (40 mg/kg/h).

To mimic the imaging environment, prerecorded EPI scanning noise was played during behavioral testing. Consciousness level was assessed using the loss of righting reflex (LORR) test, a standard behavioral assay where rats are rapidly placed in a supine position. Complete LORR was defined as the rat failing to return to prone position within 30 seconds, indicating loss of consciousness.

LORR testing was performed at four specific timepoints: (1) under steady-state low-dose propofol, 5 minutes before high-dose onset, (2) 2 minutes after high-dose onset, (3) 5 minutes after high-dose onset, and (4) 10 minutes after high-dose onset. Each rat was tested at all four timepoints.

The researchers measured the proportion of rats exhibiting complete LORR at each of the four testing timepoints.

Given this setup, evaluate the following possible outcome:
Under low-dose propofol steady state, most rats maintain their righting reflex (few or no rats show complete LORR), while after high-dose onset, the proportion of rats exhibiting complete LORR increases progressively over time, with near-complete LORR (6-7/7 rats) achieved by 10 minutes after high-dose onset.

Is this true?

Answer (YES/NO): YES